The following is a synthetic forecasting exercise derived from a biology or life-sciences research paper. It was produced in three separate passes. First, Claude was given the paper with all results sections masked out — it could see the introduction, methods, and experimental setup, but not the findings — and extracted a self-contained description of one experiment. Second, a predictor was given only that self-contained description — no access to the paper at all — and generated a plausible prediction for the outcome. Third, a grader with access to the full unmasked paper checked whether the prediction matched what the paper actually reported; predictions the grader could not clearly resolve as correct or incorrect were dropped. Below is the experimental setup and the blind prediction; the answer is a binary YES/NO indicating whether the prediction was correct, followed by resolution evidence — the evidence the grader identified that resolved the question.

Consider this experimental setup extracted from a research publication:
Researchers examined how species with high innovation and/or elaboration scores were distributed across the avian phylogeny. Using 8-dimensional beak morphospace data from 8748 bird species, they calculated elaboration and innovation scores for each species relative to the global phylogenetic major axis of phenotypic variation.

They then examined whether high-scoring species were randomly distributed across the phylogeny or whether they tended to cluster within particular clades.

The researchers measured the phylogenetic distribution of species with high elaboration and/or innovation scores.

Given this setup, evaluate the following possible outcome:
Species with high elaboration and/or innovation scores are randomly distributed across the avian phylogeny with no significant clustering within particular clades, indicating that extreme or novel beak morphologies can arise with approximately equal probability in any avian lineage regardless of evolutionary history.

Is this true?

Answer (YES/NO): NO